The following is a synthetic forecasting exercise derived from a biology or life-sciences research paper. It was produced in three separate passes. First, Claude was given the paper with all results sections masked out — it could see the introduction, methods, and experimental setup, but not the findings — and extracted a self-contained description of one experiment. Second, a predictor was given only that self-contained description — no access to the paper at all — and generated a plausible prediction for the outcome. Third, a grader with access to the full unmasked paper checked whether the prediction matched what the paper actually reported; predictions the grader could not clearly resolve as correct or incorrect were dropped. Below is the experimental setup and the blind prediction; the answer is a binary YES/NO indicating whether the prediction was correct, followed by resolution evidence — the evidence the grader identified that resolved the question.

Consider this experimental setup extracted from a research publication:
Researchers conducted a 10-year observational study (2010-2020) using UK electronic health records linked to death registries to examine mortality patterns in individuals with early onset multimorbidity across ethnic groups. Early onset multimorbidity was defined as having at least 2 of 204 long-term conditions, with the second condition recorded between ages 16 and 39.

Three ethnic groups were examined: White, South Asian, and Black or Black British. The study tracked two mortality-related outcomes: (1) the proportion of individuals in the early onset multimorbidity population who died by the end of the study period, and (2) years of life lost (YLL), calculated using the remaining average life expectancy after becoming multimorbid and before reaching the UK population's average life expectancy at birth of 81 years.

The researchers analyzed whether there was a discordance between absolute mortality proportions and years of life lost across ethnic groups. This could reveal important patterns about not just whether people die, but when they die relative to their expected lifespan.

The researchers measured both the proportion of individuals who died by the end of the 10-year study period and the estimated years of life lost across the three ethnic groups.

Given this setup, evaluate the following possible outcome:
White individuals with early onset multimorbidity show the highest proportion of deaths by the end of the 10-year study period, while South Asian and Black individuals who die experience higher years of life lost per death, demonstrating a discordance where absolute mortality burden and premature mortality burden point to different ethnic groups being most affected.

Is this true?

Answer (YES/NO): YES